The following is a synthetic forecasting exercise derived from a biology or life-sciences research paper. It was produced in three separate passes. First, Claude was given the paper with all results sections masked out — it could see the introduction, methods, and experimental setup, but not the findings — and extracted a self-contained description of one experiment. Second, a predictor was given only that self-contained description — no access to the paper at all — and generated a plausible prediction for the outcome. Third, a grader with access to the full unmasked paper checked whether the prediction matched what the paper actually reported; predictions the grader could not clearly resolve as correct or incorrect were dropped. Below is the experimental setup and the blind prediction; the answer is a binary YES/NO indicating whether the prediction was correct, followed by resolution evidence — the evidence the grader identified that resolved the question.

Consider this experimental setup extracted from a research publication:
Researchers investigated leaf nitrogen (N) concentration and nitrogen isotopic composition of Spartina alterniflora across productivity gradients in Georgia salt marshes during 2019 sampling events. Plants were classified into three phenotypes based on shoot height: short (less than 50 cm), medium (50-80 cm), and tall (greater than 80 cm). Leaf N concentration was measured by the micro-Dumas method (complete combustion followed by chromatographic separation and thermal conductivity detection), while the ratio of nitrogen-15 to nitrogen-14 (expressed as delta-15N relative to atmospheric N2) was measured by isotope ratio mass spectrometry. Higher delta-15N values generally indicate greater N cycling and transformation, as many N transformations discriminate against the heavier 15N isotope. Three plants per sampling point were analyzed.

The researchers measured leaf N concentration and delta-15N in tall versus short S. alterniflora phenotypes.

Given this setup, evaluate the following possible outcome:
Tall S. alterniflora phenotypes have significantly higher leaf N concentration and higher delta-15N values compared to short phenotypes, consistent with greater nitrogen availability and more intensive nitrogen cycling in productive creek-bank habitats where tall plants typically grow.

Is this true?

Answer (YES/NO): NO